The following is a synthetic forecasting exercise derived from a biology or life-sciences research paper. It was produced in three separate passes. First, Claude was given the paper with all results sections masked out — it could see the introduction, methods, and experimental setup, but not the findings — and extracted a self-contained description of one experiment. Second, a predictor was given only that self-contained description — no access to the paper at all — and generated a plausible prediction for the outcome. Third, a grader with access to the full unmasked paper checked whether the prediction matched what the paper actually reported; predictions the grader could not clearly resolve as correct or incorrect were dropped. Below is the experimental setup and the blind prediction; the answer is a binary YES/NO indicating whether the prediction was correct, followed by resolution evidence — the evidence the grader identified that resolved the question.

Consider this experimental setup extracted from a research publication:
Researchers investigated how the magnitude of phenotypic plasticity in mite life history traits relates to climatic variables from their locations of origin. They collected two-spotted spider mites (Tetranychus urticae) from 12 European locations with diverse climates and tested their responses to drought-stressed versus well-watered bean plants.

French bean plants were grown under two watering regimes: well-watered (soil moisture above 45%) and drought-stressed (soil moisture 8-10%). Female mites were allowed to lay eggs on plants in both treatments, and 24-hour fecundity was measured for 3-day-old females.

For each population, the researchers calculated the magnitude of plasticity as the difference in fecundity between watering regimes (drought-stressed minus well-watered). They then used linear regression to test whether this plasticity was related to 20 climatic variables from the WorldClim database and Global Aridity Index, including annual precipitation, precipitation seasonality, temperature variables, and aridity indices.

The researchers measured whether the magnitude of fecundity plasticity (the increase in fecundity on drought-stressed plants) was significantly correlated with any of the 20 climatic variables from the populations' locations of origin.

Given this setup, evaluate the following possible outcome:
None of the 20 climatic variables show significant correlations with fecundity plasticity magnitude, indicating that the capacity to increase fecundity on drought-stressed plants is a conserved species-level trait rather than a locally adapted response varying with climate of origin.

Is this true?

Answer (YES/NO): NO